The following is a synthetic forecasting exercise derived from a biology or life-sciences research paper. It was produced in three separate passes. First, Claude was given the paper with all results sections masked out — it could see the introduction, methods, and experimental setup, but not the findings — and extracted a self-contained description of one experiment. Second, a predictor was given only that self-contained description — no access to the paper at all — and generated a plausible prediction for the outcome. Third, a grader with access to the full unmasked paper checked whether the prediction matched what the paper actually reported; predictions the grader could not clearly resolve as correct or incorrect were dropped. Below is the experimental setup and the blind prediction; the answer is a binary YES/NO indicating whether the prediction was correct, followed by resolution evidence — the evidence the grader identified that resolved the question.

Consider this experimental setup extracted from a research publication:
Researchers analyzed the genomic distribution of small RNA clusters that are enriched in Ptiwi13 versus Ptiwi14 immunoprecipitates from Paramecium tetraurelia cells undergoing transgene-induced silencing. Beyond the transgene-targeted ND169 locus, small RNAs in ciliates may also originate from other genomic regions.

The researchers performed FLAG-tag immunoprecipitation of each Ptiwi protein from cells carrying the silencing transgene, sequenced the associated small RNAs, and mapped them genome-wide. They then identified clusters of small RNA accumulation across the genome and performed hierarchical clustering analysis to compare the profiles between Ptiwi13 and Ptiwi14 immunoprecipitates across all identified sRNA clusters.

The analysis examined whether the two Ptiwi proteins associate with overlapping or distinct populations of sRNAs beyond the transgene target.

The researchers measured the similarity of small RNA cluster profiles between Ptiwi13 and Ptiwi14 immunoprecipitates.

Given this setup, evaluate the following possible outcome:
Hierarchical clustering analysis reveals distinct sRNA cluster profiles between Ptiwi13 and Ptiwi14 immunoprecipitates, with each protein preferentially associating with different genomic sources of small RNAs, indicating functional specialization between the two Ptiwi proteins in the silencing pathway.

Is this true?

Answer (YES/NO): NO